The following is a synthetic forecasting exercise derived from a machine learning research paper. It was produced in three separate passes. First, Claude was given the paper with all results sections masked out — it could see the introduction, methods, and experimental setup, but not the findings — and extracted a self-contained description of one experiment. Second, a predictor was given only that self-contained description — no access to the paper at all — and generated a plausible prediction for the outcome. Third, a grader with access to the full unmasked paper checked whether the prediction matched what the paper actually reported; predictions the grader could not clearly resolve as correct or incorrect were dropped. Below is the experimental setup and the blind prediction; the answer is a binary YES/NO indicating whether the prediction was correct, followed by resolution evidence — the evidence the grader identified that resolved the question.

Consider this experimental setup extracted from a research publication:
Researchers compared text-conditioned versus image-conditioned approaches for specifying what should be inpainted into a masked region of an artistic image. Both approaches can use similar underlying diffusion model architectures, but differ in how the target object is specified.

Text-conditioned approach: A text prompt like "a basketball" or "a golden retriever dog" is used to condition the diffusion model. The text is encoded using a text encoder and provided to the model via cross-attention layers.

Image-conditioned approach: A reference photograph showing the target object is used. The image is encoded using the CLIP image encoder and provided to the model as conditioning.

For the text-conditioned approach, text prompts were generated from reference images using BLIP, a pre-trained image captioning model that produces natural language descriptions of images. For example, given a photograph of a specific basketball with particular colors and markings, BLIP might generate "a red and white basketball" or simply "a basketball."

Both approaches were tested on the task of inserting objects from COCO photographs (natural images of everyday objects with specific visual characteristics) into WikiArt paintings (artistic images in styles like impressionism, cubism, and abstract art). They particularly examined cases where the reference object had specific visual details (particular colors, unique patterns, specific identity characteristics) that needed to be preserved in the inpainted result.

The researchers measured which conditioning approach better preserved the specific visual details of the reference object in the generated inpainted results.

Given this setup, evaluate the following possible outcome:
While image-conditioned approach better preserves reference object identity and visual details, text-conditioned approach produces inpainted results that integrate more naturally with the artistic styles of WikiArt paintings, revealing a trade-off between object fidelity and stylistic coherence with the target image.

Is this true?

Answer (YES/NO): NO